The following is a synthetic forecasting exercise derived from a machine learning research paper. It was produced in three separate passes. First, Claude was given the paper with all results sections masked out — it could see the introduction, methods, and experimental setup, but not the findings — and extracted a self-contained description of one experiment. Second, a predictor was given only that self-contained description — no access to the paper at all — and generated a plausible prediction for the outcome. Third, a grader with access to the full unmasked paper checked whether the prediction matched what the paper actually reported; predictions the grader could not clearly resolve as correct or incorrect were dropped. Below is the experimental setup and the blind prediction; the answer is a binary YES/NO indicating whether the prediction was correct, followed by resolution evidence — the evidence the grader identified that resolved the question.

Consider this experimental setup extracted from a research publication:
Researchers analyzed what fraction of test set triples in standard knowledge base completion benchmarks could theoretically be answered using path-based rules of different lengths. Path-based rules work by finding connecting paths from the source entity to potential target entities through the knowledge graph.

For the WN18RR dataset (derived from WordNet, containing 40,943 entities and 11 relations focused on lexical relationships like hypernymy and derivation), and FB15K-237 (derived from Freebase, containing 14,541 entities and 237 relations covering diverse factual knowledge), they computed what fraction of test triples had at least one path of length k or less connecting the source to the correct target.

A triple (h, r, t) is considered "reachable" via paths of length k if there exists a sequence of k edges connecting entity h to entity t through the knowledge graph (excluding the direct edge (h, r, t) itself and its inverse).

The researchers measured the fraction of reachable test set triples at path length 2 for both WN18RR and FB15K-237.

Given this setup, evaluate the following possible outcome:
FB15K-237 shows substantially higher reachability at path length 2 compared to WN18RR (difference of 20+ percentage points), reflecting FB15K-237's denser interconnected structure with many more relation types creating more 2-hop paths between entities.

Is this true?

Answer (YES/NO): YES